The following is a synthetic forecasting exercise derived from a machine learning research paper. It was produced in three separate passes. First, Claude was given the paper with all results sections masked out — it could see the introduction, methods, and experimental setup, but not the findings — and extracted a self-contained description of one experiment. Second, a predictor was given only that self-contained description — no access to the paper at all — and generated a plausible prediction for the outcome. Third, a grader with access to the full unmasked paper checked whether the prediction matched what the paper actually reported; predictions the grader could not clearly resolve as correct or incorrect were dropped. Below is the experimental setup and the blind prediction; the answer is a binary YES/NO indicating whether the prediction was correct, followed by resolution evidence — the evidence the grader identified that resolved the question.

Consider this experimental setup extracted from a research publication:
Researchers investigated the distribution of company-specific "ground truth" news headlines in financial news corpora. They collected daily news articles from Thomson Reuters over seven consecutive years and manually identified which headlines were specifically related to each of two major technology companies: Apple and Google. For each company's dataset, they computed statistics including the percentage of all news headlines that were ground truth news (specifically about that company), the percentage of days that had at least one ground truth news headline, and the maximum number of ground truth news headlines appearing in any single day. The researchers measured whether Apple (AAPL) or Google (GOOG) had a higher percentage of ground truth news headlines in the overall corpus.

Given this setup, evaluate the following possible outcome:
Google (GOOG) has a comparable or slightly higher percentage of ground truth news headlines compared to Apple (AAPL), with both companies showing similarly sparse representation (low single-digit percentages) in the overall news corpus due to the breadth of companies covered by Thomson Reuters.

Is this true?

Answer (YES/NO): NO